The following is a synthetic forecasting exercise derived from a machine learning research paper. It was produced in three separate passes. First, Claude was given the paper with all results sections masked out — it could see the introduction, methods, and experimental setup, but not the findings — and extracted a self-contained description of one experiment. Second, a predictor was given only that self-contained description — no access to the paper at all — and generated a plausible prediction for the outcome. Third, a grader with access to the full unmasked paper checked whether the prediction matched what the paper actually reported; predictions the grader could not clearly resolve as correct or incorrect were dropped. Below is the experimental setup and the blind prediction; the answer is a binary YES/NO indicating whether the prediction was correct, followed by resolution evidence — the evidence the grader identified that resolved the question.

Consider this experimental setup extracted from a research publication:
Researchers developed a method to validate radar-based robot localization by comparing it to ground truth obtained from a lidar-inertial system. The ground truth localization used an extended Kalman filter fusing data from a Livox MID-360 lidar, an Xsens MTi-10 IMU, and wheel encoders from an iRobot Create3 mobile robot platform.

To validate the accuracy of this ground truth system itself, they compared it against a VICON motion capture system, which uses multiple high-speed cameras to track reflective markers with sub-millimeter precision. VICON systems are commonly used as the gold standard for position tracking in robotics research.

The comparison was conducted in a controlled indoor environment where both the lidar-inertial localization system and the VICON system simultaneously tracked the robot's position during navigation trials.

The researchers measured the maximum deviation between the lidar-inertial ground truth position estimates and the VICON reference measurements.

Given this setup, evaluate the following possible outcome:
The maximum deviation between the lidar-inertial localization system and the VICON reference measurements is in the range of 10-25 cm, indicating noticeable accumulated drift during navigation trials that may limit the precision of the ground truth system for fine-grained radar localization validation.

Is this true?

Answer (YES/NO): NO